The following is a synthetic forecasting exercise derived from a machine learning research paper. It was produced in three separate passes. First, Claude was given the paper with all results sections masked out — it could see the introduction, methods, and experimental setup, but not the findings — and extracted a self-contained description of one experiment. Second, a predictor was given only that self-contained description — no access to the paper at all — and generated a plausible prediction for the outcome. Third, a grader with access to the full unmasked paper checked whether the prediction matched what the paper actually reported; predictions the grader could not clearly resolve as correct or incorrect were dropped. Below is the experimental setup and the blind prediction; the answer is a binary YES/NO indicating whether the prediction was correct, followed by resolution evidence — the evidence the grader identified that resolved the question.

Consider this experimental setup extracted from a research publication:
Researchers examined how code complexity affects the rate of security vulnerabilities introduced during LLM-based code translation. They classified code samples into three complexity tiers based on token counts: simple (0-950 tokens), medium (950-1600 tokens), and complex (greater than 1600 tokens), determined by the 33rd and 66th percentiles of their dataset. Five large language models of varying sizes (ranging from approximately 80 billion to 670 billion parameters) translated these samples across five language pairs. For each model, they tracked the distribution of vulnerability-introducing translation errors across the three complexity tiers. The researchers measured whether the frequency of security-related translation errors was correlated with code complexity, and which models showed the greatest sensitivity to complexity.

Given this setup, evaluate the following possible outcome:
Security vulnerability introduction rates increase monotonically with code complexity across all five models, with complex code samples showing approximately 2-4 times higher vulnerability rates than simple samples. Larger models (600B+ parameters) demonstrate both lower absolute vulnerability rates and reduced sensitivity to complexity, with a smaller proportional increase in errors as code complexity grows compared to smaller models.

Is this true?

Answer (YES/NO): NO